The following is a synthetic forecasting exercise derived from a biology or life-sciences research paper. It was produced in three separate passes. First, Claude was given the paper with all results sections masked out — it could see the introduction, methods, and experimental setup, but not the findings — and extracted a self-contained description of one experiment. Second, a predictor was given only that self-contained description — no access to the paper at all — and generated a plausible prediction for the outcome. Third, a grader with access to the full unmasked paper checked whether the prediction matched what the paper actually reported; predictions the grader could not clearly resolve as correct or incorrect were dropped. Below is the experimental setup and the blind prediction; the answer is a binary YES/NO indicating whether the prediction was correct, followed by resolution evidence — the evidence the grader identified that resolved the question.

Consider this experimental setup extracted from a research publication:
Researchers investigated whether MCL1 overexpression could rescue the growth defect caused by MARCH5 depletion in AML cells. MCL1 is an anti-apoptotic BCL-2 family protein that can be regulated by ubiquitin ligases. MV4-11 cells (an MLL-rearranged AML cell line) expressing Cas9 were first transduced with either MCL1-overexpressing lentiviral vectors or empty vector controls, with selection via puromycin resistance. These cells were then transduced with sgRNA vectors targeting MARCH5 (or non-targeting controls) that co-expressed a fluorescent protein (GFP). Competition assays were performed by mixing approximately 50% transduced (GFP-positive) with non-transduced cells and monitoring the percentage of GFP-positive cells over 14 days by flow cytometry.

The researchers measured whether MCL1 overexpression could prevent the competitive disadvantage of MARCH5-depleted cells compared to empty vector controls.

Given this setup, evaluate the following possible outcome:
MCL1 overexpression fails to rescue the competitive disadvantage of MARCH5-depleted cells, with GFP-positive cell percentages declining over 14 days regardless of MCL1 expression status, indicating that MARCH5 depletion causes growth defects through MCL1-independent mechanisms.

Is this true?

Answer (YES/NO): NO